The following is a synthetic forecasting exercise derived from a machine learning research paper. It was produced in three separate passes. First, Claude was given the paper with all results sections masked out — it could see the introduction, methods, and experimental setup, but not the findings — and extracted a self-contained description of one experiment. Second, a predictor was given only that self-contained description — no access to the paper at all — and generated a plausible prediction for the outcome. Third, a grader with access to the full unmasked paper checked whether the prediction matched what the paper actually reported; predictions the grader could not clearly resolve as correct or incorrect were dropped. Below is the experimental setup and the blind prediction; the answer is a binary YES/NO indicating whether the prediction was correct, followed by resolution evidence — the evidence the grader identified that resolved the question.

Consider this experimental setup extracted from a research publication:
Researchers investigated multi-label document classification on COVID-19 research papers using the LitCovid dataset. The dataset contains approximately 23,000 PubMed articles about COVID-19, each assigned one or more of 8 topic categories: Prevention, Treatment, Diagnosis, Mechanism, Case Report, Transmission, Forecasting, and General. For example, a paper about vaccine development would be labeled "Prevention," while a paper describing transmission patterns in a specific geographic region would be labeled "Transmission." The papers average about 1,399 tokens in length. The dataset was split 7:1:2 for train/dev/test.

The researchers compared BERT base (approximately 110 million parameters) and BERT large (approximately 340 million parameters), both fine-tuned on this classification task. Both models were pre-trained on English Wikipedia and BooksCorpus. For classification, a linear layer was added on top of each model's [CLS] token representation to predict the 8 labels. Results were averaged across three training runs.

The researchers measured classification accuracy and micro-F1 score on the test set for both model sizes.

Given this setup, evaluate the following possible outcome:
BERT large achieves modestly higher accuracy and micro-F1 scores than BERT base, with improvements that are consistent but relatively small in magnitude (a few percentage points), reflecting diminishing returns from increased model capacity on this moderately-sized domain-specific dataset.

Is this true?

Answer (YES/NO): NO